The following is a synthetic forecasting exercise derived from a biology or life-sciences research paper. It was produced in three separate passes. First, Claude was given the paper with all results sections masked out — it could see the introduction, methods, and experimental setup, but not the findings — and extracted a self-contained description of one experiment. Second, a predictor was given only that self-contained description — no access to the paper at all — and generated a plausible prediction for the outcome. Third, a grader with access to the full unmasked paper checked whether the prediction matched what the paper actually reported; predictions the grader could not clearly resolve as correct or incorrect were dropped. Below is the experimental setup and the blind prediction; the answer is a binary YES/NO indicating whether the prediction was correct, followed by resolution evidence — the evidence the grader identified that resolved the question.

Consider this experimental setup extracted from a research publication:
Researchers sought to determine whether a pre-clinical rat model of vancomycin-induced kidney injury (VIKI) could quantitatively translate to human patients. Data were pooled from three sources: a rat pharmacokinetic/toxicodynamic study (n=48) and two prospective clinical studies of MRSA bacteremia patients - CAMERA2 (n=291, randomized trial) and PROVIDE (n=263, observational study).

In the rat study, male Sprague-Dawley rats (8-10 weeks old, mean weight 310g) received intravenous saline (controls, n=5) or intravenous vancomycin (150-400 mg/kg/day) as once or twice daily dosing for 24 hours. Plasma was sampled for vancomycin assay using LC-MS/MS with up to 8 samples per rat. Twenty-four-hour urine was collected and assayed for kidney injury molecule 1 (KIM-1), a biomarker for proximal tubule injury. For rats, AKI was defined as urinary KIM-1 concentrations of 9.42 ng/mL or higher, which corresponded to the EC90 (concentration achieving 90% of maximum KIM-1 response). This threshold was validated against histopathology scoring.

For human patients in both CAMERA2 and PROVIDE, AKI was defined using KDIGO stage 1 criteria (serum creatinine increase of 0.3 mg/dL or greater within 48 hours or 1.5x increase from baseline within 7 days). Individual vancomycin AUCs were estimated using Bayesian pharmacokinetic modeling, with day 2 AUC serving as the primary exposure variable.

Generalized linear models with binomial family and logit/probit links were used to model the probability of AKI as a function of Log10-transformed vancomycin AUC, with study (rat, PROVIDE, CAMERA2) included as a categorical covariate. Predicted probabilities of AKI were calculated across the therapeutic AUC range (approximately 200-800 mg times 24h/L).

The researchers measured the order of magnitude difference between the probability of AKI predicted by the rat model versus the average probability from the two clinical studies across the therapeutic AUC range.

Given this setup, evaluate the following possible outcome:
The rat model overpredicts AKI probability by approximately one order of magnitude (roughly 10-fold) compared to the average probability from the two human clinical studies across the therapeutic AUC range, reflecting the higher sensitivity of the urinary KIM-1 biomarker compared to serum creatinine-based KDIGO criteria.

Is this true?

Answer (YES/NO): NO